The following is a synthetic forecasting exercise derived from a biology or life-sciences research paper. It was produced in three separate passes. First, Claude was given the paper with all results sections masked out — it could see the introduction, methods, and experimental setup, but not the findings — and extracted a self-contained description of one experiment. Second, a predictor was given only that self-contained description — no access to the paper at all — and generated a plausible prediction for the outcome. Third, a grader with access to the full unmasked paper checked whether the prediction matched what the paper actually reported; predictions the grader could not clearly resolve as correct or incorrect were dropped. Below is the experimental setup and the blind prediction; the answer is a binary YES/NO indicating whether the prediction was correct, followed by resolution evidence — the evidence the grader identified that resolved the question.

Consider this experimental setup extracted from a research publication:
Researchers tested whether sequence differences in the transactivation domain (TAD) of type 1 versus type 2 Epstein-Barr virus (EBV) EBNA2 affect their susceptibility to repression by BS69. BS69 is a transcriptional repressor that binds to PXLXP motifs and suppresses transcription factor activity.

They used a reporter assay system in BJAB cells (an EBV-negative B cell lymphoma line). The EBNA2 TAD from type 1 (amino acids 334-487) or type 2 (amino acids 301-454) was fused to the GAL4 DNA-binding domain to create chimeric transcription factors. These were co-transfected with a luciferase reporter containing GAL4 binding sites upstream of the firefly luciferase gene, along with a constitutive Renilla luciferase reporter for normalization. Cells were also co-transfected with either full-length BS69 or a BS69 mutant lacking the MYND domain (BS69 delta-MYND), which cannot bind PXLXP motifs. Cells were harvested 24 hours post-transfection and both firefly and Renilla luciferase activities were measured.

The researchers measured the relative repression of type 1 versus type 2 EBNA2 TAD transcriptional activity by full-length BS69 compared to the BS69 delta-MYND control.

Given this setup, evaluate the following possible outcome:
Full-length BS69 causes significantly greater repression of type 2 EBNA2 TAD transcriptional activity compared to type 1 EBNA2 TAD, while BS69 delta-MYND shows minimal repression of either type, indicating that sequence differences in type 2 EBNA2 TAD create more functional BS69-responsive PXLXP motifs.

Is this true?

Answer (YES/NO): NO